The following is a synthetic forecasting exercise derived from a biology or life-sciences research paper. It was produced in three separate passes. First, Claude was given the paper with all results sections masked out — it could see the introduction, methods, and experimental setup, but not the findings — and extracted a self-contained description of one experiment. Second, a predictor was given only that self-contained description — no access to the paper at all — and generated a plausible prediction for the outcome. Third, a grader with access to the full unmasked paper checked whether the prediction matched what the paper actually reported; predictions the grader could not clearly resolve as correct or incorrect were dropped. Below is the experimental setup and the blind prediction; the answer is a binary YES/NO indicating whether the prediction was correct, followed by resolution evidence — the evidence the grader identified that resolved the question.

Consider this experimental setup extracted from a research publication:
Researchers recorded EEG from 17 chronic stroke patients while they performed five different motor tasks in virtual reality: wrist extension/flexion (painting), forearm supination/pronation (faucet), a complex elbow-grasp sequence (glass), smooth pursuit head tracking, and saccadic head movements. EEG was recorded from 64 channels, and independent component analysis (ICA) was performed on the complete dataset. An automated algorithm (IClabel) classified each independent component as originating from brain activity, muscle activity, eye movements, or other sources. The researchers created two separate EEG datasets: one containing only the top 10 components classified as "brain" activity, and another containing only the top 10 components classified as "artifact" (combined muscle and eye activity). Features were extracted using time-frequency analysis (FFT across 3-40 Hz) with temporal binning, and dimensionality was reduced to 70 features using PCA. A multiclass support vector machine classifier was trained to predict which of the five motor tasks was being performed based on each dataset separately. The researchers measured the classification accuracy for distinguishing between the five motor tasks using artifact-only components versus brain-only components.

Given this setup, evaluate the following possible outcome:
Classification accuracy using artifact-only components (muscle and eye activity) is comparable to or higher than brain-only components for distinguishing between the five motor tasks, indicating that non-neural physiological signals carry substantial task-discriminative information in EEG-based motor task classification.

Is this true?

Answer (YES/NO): YES